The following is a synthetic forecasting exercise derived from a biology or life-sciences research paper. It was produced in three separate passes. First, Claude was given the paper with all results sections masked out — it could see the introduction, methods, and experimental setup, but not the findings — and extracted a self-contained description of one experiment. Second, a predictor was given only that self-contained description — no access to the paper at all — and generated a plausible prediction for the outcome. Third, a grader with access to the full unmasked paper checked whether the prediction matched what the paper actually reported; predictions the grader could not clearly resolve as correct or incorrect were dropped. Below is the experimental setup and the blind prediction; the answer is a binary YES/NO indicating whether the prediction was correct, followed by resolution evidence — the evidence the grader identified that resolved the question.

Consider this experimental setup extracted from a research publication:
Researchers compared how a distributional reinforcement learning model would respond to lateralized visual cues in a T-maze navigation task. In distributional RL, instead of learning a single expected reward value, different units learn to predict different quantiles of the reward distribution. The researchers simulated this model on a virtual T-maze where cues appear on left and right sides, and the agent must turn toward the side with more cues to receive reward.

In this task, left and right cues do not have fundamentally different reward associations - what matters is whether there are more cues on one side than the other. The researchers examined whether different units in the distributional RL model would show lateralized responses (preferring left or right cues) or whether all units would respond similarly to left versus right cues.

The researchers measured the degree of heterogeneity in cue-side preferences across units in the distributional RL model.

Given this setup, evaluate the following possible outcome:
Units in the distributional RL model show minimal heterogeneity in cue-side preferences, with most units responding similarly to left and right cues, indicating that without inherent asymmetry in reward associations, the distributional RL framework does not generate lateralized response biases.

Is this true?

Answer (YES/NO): YES